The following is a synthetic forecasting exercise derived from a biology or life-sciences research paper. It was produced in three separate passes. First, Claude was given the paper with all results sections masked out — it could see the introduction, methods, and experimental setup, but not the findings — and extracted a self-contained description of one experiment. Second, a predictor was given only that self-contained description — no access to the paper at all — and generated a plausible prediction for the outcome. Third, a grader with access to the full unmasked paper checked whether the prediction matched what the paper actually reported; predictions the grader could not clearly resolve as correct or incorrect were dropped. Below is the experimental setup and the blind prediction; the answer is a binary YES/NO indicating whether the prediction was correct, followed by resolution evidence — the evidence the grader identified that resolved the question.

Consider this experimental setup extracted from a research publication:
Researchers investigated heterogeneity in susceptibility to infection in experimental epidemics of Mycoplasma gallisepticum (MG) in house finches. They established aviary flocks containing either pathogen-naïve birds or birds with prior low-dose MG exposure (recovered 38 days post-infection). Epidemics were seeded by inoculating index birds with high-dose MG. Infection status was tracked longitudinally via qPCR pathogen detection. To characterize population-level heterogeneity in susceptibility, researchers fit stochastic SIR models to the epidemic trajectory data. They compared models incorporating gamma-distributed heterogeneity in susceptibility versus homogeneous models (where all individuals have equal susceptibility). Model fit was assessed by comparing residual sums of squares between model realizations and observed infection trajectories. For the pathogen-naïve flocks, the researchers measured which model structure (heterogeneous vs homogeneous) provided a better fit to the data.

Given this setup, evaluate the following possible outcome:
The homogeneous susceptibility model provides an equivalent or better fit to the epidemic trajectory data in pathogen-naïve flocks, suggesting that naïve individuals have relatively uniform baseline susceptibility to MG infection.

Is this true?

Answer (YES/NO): NO